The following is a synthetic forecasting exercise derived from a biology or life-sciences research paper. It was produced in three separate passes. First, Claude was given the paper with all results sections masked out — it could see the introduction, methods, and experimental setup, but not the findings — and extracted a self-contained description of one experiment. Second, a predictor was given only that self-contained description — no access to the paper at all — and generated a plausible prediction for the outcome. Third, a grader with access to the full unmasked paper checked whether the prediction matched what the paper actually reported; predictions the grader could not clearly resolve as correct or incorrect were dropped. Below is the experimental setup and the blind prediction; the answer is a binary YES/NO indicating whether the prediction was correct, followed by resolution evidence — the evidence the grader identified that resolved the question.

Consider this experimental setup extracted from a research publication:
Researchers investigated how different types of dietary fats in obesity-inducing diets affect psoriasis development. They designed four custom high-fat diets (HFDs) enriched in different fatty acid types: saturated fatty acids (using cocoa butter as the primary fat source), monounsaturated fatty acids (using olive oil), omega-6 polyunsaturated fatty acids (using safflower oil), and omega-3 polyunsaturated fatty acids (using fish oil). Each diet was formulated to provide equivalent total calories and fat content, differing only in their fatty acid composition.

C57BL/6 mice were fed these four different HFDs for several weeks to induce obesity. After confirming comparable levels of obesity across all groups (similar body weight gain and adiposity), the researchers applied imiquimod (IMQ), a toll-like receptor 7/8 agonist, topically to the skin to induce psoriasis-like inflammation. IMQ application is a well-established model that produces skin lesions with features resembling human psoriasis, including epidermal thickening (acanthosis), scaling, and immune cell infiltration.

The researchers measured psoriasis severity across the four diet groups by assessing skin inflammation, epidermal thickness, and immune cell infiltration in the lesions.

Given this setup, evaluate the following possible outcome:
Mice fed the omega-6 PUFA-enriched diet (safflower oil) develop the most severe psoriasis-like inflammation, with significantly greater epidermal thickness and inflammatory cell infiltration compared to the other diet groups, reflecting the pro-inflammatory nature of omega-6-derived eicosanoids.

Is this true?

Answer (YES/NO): NO